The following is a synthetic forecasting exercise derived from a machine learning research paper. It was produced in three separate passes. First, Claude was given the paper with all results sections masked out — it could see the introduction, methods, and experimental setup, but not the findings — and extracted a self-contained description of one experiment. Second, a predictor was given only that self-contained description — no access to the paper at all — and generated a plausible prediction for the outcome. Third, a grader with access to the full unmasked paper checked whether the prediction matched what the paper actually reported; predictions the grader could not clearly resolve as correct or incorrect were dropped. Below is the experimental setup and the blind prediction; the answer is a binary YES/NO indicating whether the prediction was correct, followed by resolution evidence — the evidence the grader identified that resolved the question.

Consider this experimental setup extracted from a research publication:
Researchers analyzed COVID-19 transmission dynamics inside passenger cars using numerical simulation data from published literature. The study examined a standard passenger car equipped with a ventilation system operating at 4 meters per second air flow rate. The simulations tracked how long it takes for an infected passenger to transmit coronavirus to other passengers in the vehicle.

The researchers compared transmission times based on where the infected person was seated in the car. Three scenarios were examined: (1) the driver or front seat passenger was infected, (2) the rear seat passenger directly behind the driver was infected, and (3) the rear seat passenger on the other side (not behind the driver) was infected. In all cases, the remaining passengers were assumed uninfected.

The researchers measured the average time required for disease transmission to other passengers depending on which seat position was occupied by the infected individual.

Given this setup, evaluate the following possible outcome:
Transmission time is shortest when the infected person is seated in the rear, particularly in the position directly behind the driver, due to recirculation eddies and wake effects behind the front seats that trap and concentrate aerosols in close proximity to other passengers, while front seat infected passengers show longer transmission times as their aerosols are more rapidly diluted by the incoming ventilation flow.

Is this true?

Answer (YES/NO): YES